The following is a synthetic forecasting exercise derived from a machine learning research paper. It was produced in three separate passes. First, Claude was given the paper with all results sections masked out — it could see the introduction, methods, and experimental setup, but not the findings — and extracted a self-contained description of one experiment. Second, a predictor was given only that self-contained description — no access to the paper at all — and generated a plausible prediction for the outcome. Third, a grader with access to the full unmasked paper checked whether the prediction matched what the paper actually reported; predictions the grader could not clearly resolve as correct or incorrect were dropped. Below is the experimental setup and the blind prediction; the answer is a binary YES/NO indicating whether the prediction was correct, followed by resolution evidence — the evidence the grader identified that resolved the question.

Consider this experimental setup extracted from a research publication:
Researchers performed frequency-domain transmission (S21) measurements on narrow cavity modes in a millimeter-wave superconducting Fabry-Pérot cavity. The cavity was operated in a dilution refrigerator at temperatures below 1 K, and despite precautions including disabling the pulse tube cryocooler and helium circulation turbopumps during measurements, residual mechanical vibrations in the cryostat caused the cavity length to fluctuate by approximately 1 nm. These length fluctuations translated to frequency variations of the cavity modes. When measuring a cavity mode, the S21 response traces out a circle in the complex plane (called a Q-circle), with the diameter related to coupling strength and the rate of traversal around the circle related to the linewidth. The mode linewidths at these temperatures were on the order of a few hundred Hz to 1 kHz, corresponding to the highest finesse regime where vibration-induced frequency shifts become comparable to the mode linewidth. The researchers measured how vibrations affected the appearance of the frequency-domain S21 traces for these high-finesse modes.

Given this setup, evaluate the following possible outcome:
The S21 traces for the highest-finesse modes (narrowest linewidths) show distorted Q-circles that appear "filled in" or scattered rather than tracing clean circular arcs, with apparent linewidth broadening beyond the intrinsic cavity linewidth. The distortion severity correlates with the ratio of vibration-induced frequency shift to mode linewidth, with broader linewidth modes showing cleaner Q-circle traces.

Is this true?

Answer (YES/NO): YES